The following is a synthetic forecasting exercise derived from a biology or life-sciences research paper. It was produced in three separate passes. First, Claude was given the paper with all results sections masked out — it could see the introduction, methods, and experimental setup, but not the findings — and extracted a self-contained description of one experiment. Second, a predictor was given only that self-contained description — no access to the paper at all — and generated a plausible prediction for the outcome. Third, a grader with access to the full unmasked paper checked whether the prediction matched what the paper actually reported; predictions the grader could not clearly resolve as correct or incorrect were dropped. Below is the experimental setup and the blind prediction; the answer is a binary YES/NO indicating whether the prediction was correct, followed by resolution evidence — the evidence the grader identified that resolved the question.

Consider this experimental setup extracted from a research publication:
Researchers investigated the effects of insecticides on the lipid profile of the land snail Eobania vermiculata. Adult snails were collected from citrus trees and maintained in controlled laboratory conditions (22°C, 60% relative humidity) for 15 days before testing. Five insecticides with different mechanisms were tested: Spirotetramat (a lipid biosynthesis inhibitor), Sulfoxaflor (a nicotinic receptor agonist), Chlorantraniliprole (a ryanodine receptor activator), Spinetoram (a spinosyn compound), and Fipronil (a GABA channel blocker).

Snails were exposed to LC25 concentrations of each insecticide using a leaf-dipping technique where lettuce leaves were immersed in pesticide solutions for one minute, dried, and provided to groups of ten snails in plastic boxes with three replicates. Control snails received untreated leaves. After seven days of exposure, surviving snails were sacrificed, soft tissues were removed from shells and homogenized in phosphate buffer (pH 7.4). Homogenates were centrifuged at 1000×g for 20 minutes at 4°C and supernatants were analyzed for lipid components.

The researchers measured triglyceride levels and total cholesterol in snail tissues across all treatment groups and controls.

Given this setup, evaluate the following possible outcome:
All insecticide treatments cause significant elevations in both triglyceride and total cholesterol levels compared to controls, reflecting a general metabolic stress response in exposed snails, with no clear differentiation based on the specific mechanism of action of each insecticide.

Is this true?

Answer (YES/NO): NO